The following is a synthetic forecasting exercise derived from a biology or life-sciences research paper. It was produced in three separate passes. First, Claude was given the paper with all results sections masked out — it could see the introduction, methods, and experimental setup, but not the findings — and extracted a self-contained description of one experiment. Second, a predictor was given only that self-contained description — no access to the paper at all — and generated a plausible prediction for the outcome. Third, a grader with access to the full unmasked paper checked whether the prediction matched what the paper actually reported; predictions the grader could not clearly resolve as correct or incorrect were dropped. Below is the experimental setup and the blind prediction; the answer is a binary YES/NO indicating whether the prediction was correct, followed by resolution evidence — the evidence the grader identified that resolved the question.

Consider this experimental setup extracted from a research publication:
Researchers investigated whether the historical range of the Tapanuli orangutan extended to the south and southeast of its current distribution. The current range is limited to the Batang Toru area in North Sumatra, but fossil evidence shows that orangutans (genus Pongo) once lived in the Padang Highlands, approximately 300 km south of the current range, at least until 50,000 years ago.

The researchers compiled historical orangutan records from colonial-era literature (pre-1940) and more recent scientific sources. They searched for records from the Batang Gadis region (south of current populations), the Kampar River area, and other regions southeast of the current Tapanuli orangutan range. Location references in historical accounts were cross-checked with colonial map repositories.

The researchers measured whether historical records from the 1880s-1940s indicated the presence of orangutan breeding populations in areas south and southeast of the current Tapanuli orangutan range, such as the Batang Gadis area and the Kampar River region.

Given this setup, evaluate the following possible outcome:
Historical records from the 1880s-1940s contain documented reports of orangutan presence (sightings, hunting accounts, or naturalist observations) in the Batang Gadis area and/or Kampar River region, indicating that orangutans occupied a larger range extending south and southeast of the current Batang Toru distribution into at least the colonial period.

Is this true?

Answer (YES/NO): YES